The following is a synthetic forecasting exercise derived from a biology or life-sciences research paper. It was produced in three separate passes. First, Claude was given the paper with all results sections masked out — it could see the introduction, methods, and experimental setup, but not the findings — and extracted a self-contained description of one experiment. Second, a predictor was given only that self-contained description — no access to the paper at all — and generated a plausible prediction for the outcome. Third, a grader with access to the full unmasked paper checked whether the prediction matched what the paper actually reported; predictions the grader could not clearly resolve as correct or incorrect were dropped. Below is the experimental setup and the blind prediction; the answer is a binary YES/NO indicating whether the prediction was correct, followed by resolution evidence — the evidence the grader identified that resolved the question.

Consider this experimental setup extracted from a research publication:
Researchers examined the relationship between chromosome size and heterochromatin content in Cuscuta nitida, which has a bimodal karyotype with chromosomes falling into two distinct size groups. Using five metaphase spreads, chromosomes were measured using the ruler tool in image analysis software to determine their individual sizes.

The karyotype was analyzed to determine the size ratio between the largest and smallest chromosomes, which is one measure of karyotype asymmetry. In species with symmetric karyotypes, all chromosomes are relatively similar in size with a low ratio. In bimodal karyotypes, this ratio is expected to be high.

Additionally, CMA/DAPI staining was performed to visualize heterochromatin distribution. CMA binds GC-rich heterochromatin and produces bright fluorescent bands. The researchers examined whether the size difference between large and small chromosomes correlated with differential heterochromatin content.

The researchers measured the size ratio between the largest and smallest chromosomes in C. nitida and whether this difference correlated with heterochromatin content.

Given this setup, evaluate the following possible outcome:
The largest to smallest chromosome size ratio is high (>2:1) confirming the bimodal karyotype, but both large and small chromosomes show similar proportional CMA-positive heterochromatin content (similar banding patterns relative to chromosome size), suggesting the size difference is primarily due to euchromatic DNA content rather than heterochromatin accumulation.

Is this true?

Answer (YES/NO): NO